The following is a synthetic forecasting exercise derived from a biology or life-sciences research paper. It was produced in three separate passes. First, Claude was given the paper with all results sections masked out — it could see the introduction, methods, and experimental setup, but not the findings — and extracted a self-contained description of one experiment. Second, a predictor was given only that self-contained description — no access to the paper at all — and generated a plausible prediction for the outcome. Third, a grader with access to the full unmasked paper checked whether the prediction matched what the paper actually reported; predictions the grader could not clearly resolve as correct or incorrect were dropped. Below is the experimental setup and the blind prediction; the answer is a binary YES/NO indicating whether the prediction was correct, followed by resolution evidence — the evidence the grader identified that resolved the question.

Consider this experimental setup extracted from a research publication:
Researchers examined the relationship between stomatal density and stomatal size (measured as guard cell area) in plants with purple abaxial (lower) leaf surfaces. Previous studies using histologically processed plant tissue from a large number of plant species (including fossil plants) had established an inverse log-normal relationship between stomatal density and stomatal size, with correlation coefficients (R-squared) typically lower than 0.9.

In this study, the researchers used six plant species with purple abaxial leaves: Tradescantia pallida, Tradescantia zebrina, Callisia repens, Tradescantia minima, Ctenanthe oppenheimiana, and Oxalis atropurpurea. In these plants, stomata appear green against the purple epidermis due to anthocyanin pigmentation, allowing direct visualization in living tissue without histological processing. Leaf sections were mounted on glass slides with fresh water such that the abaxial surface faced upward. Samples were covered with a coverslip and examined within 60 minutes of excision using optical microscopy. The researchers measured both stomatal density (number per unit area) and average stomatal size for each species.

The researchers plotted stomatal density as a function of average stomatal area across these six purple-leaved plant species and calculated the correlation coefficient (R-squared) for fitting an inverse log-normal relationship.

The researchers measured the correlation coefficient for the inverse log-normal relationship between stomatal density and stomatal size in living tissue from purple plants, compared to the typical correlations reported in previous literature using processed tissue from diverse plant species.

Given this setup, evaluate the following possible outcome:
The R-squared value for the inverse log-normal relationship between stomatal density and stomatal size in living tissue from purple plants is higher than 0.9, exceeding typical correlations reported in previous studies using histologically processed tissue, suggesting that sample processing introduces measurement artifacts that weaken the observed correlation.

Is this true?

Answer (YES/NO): NO